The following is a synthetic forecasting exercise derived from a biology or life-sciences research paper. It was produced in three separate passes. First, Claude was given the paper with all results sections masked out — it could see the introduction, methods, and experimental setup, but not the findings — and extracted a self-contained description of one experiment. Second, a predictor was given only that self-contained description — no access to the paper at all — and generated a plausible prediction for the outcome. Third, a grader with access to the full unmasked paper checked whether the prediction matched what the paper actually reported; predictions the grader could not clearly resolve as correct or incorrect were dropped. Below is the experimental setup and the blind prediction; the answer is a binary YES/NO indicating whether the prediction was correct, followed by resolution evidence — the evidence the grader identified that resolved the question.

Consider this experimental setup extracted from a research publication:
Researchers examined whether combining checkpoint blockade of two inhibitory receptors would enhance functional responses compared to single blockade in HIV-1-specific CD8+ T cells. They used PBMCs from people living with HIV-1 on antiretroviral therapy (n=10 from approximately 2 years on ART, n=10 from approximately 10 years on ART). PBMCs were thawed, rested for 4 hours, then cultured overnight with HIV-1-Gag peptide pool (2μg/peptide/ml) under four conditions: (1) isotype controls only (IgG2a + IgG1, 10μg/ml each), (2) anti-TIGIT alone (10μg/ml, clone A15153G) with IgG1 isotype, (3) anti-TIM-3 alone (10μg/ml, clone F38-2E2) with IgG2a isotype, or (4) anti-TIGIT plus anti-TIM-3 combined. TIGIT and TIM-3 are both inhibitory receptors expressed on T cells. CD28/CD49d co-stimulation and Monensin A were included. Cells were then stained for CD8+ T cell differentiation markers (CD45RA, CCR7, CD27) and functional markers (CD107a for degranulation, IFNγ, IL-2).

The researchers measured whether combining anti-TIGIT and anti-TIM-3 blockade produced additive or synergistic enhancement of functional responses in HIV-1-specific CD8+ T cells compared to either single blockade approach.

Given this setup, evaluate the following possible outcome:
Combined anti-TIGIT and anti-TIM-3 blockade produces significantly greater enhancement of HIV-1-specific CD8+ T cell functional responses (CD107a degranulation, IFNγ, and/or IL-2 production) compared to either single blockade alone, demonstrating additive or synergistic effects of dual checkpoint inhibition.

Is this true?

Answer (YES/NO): NO